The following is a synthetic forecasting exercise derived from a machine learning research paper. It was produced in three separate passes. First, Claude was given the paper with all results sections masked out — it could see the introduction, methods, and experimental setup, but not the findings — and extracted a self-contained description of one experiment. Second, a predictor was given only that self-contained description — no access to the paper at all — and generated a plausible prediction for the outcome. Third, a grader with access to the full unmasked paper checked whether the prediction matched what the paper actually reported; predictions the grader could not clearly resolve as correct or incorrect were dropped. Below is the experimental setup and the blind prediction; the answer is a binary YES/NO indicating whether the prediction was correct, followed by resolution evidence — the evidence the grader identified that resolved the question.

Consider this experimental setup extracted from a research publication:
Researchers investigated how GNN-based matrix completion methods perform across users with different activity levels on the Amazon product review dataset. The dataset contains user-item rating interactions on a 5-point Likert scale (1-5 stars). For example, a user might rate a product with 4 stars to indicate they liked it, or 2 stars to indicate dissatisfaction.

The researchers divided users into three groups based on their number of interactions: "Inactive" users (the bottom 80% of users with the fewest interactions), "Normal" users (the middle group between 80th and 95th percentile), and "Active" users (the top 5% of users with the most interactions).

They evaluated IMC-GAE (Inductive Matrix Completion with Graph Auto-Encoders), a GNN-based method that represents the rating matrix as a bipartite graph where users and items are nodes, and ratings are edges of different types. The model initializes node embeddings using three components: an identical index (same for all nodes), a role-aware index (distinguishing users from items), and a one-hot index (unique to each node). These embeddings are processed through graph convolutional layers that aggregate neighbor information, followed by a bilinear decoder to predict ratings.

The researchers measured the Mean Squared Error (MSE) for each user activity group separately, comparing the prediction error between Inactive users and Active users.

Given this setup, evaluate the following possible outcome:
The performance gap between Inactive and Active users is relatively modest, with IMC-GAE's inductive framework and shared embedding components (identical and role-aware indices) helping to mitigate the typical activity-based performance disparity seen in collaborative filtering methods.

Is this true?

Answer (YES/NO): NO